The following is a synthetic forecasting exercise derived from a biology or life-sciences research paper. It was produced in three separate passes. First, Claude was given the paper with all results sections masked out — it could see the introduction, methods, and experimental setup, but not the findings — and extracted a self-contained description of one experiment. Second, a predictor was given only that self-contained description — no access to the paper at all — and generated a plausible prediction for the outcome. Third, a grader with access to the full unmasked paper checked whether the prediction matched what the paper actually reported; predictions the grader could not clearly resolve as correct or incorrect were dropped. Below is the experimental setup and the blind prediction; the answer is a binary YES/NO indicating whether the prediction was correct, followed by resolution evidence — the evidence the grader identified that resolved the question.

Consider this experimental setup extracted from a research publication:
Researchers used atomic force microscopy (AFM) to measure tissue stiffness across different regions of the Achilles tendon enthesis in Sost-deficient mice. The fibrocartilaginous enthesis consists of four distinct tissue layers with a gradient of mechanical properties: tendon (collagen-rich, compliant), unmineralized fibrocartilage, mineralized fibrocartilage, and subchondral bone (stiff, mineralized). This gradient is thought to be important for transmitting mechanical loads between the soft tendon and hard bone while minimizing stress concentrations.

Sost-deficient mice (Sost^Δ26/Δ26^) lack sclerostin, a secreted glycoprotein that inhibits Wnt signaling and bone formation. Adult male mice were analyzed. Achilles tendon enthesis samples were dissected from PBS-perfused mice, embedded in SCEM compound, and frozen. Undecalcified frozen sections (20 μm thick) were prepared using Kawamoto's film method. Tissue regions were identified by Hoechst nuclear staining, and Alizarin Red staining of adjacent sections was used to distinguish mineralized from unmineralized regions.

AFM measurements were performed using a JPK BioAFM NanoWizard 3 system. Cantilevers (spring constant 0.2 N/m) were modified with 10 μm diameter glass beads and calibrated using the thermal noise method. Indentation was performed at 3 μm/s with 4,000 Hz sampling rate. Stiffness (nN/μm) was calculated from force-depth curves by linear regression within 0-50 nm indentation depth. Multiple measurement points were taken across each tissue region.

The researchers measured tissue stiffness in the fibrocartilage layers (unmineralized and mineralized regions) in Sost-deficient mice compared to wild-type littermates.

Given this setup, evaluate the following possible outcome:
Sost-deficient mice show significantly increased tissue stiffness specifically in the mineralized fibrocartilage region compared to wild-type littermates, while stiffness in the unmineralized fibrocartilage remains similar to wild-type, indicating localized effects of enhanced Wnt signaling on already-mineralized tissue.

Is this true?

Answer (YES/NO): NO